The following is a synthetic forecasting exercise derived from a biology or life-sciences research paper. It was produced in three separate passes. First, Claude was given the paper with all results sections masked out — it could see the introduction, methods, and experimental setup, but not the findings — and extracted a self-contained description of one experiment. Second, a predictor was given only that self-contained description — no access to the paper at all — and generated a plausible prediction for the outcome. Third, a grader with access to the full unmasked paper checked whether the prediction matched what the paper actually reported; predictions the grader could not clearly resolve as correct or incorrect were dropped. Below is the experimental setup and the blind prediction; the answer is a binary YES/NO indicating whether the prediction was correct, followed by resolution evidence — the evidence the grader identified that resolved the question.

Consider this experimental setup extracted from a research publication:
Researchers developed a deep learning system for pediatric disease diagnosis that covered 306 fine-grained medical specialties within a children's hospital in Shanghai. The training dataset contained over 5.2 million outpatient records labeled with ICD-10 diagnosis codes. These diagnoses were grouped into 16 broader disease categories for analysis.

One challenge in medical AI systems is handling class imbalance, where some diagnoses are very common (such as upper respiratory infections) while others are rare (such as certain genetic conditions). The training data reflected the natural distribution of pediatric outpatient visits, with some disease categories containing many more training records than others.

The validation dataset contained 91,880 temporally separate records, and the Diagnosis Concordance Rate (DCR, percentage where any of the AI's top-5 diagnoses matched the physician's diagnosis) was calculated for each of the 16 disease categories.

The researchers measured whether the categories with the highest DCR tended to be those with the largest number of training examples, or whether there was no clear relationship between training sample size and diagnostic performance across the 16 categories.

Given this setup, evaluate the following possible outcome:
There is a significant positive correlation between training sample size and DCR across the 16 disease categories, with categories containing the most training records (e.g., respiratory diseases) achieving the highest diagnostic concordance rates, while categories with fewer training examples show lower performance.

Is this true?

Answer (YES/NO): NO